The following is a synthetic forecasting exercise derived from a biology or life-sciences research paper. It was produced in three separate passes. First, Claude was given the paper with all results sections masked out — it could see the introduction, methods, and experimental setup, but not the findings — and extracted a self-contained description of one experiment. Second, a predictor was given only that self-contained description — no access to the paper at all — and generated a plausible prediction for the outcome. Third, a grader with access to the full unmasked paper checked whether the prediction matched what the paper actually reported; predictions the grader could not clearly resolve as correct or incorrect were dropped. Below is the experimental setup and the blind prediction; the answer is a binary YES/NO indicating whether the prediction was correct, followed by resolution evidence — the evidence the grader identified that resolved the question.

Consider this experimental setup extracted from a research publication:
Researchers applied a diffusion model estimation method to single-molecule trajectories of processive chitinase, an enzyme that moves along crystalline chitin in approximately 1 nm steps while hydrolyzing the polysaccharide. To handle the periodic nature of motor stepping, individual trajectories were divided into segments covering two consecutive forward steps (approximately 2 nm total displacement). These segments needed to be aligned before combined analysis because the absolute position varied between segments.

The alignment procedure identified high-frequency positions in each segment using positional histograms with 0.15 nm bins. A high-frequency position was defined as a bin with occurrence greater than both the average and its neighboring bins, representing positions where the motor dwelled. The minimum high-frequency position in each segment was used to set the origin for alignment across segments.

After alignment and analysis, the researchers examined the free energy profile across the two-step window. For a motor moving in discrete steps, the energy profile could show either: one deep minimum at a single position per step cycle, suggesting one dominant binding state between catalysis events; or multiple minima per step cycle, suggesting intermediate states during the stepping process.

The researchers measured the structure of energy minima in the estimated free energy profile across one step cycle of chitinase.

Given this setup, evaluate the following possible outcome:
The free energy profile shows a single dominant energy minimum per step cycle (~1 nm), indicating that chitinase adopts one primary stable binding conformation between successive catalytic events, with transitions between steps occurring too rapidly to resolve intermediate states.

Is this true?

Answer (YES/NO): NO